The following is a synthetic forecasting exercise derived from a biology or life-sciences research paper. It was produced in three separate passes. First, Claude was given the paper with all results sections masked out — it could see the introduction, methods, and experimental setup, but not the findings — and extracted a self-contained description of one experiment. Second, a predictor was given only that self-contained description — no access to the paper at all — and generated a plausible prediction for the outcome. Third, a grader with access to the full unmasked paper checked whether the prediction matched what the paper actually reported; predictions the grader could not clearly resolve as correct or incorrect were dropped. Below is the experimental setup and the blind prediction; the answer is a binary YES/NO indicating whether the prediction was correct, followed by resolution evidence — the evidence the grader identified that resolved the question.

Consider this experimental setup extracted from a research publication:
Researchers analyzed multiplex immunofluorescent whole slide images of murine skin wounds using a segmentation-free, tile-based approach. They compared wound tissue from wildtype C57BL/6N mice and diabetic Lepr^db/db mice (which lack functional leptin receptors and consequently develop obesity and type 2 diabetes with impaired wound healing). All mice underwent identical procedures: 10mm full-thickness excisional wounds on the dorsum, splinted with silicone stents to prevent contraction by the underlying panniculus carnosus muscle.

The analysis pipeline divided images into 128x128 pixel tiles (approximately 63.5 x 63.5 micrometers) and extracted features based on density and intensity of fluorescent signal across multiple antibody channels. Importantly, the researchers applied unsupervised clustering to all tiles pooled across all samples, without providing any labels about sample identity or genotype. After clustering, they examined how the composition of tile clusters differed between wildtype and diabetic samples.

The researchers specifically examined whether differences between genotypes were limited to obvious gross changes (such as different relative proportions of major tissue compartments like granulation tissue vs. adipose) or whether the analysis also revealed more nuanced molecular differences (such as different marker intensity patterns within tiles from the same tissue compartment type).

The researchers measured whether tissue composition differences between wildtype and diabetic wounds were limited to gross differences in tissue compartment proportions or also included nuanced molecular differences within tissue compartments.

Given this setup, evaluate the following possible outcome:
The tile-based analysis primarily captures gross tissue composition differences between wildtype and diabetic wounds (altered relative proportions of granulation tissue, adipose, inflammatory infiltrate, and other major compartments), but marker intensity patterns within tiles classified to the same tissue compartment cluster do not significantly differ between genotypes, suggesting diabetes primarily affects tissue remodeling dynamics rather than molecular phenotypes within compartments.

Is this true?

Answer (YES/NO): NO